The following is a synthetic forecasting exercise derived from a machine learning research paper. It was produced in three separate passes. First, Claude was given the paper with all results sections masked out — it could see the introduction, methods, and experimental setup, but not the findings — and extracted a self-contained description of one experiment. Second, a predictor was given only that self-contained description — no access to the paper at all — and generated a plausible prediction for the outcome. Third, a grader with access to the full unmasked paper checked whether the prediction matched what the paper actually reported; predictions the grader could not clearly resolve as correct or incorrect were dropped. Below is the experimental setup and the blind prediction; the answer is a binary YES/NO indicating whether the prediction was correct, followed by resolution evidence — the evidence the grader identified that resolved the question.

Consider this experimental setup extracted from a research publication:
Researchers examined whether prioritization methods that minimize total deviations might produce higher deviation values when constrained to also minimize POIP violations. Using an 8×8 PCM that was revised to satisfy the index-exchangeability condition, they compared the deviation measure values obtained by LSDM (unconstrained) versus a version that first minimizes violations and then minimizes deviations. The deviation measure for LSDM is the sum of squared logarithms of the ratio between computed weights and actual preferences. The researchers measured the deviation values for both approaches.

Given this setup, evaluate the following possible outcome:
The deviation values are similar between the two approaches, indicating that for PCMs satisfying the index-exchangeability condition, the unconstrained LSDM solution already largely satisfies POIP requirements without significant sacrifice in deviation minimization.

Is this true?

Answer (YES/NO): NO